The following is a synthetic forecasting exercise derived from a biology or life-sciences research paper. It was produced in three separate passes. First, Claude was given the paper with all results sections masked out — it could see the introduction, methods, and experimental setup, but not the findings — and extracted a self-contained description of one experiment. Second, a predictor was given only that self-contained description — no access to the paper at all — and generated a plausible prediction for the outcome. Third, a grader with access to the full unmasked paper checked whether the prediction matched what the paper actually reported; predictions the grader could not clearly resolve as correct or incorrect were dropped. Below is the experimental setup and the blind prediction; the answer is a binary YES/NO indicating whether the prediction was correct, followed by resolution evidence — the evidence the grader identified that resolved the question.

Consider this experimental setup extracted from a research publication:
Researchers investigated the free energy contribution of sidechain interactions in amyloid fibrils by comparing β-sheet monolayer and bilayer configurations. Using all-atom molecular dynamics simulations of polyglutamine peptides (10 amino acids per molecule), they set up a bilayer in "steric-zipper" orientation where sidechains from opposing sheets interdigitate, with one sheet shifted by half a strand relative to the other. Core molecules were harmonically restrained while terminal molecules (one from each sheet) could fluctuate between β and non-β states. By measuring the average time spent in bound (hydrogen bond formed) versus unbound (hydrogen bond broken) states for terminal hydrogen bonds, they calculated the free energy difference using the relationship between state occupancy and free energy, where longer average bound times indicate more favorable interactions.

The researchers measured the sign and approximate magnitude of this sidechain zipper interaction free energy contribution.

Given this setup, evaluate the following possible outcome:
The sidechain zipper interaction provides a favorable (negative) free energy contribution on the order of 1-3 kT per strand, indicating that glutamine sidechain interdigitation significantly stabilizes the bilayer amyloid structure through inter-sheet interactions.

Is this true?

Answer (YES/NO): YES